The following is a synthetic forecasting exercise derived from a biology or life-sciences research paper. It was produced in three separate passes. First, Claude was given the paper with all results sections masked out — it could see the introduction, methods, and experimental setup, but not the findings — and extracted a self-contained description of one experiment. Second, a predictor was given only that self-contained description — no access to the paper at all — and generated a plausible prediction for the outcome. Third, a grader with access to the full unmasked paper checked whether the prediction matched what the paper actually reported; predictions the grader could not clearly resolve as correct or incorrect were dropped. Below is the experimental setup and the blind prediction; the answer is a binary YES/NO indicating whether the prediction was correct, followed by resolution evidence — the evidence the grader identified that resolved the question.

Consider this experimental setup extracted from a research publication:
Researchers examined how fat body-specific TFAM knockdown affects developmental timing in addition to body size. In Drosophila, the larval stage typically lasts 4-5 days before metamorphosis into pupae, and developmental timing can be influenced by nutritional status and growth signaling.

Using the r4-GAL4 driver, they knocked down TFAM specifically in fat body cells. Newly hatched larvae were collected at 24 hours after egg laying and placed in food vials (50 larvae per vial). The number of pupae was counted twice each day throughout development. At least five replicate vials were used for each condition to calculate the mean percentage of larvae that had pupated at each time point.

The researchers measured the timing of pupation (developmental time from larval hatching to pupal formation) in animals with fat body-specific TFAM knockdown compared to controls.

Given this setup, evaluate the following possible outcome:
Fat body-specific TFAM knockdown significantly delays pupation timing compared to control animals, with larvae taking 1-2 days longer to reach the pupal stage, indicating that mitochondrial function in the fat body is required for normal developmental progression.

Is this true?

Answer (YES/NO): NO